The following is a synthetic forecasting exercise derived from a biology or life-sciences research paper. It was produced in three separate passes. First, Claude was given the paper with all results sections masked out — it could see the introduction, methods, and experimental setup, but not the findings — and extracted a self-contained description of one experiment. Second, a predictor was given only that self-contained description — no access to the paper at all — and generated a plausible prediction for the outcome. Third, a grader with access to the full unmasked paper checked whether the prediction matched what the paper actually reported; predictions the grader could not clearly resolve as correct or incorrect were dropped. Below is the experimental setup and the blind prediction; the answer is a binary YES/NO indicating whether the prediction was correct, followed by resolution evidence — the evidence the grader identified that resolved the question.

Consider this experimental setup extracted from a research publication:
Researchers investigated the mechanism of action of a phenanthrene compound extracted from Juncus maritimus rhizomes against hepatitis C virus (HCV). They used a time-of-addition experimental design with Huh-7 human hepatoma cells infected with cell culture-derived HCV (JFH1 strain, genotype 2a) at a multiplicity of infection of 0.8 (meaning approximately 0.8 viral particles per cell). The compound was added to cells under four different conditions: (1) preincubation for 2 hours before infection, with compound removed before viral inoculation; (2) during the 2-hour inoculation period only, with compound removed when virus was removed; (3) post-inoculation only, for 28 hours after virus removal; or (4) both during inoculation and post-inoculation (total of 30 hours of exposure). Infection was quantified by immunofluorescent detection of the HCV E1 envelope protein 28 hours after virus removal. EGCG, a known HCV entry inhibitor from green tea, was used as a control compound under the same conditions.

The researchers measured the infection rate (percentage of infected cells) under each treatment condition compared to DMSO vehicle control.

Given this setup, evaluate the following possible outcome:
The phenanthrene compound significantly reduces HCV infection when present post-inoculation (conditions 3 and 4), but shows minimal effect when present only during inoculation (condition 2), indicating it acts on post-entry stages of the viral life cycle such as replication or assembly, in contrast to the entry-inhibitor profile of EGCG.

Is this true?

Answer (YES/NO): YES